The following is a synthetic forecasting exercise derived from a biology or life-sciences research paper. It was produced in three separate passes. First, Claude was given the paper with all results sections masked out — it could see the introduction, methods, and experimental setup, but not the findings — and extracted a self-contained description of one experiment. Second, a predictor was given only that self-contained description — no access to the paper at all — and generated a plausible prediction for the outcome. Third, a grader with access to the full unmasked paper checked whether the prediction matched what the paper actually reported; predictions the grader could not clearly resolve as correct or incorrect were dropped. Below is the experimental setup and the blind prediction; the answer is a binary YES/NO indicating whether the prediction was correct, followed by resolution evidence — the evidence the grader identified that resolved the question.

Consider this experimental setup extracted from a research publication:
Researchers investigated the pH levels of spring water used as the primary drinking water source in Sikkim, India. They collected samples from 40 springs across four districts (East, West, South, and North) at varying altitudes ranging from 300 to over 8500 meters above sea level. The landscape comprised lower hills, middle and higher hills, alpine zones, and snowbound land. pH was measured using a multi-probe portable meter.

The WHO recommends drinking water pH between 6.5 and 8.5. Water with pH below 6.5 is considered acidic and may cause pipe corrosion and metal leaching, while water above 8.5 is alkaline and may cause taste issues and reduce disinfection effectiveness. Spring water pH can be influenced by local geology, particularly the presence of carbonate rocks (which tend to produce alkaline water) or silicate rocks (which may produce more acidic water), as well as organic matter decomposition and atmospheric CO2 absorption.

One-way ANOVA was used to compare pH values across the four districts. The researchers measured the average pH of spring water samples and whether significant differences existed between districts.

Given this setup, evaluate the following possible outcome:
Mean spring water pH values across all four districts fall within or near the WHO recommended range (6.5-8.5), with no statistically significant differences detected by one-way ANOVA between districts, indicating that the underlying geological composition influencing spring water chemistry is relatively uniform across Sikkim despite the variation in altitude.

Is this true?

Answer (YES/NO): YES